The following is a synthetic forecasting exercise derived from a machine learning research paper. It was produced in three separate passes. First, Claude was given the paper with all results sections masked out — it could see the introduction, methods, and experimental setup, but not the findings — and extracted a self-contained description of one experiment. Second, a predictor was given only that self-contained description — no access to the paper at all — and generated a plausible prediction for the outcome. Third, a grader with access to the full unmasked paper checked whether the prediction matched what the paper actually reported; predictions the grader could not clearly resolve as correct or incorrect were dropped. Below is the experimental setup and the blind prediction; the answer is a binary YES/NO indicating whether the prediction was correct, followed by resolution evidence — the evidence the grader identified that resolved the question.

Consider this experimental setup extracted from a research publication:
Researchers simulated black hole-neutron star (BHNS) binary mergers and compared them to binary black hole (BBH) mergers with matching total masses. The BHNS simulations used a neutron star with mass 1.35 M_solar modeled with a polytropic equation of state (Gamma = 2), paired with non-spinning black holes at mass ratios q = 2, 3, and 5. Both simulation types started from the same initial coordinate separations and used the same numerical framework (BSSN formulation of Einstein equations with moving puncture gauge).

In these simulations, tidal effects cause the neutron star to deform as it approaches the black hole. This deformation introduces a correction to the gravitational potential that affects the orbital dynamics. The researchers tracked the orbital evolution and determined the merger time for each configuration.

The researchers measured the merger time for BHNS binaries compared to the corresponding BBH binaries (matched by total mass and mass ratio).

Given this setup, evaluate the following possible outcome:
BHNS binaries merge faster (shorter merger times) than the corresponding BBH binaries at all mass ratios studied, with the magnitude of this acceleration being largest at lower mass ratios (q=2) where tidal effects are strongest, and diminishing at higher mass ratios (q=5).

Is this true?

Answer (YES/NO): NO